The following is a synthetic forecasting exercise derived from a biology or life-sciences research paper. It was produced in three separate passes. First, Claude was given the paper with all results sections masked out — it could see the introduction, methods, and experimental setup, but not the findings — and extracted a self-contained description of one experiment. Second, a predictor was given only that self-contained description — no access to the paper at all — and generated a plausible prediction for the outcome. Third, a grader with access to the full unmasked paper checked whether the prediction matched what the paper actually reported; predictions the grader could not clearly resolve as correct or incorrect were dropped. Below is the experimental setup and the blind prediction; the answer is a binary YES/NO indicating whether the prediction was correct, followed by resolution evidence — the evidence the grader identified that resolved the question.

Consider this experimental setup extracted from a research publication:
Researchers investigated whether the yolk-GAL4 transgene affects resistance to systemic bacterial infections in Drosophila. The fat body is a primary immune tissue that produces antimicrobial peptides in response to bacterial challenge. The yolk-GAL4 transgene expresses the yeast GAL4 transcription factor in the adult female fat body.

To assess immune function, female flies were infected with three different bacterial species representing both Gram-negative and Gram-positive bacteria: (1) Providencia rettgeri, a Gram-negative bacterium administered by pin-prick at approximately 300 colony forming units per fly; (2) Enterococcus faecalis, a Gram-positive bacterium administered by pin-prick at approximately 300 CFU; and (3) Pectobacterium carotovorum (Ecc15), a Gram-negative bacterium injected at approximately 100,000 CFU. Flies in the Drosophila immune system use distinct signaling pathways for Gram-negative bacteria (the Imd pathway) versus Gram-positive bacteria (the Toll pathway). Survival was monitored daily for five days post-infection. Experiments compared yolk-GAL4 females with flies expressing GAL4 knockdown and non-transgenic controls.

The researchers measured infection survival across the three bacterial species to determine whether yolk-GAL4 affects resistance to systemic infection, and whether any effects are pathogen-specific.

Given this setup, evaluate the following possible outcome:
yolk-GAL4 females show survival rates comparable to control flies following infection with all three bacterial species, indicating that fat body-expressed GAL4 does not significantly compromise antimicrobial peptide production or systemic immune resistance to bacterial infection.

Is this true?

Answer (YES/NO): NO